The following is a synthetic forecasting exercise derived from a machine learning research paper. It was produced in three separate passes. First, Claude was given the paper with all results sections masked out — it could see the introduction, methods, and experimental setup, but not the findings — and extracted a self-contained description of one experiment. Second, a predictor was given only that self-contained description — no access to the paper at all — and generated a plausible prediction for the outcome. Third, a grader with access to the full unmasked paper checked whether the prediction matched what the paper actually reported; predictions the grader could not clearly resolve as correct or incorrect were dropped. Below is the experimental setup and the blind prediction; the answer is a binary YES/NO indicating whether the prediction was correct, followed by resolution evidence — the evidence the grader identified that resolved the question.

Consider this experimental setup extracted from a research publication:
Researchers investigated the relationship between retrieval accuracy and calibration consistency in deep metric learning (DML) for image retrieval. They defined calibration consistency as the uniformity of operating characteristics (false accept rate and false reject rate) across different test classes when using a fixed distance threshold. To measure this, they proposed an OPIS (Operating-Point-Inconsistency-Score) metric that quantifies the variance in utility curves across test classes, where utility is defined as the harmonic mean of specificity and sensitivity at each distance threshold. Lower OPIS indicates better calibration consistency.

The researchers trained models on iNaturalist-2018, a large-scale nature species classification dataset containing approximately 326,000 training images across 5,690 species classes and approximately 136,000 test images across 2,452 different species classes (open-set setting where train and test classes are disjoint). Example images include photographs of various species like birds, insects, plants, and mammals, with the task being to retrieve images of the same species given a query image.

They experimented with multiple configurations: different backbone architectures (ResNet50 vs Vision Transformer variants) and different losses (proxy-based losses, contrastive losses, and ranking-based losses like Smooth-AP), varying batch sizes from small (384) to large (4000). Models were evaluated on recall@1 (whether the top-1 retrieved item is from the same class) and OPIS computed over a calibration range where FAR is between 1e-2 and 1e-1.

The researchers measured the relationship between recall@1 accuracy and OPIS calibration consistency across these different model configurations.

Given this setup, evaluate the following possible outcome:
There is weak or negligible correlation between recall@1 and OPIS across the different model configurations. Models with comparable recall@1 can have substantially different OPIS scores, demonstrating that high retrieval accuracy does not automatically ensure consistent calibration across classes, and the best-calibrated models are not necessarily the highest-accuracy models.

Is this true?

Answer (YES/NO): NO